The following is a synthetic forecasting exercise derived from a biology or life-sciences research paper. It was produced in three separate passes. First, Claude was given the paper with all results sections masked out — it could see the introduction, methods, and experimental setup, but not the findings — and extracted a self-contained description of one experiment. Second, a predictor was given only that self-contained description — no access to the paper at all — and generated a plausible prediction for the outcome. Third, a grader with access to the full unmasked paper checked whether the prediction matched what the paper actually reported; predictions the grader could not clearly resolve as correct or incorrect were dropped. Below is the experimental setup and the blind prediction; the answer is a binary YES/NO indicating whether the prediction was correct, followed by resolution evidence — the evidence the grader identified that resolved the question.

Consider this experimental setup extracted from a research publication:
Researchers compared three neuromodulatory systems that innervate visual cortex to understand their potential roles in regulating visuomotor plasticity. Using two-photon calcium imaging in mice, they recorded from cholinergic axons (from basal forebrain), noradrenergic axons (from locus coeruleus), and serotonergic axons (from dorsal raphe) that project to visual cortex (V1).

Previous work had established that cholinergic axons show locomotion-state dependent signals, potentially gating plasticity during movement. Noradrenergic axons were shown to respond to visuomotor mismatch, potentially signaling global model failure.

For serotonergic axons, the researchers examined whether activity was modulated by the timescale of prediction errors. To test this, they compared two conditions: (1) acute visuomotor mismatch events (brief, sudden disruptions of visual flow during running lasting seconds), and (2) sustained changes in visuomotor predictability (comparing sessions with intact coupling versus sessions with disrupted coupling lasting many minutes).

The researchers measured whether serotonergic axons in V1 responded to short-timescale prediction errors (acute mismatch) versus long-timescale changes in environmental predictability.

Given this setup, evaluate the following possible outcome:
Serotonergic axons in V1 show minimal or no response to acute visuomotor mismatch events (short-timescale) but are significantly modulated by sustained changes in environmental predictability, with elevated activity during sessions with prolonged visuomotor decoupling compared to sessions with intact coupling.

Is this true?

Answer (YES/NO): YES